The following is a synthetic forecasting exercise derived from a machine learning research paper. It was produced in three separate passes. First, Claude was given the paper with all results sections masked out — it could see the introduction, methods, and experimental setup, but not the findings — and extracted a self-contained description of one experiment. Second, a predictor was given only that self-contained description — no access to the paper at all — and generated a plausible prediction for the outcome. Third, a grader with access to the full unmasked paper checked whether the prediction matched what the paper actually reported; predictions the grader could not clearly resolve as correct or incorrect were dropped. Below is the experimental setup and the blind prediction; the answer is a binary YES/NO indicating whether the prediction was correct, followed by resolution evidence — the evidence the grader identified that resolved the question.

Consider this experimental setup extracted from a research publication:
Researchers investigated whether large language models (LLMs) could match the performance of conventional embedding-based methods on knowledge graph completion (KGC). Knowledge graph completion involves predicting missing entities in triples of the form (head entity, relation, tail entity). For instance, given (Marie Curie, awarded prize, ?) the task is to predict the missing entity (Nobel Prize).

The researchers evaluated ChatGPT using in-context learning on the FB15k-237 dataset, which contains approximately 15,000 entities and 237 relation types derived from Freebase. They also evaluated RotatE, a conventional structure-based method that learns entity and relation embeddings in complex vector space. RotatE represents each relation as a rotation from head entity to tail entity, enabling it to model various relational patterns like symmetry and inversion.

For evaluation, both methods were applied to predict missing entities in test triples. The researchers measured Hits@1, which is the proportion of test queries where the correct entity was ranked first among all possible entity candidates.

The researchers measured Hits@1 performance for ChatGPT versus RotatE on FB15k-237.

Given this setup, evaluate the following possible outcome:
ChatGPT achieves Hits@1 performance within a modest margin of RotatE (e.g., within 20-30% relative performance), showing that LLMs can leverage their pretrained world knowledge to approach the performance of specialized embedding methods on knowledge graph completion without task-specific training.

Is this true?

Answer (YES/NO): NO